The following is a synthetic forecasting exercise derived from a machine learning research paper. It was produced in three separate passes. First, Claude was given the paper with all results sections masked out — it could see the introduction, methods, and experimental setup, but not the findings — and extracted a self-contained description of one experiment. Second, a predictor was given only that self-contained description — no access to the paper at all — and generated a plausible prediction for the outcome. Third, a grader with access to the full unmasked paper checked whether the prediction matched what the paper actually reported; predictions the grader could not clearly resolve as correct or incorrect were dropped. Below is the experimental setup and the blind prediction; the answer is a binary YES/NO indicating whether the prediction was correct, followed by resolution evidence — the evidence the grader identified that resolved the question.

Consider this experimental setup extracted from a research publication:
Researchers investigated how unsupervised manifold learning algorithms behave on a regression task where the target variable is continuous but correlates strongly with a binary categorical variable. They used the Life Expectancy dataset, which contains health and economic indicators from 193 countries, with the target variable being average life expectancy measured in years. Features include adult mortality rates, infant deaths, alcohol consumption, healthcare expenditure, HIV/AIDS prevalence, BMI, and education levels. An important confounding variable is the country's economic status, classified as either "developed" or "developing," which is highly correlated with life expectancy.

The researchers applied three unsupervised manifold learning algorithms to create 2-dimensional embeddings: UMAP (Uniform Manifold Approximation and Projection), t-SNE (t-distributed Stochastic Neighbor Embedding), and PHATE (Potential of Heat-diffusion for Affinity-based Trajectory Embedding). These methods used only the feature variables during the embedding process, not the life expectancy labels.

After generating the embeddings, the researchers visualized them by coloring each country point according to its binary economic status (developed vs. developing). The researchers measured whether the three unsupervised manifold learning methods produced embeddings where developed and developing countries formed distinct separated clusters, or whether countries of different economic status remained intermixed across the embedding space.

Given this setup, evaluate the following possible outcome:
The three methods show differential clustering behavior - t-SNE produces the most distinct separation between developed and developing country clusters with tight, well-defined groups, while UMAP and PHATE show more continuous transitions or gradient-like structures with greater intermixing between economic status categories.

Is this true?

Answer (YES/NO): NO